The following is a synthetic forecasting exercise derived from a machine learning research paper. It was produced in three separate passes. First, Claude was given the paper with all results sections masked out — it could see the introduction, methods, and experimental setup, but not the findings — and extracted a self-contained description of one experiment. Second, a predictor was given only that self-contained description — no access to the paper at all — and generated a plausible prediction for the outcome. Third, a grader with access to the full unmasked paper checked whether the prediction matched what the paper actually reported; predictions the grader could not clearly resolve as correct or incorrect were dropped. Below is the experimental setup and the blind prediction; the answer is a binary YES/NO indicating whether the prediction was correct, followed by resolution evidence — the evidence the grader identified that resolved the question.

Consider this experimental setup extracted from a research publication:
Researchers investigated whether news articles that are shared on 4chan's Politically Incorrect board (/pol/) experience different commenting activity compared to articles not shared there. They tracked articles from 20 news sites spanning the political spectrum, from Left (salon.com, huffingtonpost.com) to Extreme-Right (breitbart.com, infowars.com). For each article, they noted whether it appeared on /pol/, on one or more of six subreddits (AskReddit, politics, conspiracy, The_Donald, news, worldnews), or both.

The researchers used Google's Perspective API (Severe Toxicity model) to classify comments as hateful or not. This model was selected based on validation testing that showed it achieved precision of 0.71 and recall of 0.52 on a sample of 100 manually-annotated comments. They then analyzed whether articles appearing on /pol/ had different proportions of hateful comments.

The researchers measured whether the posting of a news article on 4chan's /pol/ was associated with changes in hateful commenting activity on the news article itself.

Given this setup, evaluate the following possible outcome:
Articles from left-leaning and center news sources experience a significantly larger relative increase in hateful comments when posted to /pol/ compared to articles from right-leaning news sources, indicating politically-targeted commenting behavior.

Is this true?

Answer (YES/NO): NO